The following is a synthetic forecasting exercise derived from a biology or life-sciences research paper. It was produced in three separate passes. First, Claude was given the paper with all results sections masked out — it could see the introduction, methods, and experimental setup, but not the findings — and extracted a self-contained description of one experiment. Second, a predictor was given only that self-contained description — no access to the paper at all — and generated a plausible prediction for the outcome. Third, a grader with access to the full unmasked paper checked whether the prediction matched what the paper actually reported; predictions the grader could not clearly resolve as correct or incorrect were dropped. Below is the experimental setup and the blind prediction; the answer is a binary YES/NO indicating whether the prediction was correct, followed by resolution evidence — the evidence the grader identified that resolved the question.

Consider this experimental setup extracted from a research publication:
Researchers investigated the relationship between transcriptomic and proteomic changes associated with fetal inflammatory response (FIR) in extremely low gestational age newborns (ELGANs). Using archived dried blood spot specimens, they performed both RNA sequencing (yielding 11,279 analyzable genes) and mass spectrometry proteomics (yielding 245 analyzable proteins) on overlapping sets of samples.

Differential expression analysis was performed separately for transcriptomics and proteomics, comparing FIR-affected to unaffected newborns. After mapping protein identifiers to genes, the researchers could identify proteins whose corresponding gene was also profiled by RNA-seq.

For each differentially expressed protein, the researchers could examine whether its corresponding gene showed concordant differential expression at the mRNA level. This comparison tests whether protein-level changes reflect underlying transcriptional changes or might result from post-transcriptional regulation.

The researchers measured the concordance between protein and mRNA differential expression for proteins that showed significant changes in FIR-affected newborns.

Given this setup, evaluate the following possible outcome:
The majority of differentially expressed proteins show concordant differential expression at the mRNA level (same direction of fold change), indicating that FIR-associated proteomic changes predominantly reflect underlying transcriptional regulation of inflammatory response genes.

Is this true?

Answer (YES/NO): NO